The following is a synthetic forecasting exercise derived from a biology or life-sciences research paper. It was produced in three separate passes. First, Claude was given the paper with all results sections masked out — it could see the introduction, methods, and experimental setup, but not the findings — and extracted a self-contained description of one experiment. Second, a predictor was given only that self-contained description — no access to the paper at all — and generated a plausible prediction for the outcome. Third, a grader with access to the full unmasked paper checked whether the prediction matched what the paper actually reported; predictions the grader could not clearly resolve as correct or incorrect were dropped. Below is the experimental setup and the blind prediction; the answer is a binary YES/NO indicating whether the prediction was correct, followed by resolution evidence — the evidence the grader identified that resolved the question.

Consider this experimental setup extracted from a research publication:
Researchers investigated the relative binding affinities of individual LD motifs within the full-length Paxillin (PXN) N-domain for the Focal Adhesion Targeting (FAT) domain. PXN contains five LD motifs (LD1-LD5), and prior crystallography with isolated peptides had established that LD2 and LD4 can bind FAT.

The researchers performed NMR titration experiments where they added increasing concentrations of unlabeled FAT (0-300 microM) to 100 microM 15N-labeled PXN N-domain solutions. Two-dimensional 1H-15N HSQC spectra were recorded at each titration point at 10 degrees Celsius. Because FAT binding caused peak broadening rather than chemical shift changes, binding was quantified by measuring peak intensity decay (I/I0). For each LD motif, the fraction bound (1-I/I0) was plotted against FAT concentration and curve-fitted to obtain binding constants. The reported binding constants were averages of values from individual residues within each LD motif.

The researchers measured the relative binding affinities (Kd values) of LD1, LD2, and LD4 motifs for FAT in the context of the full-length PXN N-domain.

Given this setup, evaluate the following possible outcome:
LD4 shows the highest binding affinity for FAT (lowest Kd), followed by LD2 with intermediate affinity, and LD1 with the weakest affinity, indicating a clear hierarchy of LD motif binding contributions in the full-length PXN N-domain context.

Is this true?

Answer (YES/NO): NO